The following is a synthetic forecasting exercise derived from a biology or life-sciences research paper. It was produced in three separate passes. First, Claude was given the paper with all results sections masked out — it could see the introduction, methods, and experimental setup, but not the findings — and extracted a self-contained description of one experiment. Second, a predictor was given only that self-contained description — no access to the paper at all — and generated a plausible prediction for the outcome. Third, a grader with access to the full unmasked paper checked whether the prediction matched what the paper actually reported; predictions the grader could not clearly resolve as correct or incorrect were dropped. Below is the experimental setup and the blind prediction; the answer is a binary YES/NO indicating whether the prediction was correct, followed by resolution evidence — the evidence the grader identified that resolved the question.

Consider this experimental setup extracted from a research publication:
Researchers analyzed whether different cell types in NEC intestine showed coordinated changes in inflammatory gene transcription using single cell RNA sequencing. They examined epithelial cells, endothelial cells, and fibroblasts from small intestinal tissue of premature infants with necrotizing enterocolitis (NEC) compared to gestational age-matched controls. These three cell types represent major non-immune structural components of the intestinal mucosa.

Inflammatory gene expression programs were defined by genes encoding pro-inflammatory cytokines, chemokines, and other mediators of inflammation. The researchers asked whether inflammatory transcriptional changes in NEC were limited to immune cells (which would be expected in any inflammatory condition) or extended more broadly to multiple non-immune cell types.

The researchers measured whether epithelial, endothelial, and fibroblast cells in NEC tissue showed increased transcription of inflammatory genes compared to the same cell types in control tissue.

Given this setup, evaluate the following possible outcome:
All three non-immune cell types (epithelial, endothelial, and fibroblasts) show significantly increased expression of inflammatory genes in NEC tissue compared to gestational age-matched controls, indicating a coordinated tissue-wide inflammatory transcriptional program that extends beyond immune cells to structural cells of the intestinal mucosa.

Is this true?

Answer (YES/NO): YES